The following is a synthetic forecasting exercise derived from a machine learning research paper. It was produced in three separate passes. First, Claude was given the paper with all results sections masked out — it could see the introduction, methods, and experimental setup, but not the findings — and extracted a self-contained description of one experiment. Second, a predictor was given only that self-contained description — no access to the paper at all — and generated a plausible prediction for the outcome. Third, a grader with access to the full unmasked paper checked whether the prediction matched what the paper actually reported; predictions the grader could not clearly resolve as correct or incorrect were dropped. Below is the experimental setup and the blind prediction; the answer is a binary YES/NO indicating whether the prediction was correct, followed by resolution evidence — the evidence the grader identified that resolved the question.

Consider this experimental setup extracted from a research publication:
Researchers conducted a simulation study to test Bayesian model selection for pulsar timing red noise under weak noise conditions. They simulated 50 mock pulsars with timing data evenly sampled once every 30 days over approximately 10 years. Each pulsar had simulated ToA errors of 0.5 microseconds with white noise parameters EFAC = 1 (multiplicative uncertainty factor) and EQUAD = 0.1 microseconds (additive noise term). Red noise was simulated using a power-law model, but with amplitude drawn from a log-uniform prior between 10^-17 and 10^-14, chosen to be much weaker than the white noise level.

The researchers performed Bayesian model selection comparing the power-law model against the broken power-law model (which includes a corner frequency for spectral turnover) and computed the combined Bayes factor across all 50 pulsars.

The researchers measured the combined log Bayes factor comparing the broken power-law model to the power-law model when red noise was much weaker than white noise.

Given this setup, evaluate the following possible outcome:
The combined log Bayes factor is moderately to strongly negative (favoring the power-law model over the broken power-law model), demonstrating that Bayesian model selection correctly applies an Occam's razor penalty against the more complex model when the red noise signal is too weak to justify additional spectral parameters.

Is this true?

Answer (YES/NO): NO